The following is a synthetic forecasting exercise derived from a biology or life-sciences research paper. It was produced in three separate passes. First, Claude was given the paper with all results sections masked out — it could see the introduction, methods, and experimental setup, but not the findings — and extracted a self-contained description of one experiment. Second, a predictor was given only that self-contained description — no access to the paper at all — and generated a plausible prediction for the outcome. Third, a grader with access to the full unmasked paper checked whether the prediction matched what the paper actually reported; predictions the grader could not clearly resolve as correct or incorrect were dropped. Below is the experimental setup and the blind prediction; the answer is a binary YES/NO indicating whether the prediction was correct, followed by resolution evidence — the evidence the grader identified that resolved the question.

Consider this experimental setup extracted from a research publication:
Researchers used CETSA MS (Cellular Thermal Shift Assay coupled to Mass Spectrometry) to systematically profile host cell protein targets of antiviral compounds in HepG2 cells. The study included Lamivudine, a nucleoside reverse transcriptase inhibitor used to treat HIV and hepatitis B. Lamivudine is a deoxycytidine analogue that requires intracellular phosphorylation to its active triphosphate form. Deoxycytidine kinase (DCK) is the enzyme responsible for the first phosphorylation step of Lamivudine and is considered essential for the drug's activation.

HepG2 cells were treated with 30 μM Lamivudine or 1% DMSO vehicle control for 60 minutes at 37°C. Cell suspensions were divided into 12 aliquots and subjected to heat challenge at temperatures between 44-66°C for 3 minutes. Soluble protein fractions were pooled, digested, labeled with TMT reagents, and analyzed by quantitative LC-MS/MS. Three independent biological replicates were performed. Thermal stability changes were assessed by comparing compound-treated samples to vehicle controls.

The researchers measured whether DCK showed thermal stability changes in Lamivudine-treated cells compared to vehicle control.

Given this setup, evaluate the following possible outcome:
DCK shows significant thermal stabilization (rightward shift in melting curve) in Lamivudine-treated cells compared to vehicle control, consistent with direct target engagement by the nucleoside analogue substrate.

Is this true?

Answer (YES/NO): YES